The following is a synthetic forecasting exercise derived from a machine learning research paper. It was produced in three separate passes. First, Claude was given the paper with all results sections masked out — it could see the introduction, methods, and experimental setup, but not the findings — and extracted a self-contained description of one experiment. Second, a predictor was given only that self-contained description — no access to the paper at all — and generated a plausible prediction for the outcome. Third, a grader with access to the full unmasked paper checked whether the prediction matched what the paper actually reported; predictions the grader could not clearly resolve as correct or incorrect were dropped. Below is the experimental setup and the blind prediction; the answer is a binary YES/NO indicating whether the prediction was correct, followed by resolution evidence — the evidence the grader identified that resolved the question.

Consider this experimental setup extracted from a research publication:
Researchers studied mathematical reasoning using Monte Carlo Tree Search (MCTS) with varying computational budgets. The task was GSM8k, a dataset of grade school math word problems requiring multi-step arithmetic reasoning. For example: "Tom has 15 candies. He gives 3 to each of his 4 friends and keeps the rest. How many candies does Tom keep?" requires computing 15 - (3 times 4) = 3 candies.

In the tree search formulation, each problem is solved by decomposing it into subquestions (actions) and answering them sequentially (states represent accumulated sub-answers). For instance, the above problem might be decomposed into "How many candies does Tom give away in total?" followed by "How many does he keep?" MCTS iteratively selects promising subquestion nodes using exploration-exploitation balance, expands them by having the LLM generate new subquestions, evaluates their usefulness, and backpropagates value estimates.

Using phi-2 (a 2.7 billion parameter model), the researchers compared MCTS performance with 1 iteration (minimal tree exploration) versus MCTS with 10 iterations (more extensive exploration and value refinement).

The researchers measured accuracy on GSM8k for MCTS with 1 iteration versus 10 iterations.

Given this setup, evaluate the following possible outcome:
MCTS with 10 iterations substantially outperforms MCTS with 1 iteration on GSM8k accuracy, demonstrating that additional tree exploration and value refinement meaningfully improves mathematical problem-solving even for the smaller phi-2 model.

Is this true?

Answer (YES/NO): YES